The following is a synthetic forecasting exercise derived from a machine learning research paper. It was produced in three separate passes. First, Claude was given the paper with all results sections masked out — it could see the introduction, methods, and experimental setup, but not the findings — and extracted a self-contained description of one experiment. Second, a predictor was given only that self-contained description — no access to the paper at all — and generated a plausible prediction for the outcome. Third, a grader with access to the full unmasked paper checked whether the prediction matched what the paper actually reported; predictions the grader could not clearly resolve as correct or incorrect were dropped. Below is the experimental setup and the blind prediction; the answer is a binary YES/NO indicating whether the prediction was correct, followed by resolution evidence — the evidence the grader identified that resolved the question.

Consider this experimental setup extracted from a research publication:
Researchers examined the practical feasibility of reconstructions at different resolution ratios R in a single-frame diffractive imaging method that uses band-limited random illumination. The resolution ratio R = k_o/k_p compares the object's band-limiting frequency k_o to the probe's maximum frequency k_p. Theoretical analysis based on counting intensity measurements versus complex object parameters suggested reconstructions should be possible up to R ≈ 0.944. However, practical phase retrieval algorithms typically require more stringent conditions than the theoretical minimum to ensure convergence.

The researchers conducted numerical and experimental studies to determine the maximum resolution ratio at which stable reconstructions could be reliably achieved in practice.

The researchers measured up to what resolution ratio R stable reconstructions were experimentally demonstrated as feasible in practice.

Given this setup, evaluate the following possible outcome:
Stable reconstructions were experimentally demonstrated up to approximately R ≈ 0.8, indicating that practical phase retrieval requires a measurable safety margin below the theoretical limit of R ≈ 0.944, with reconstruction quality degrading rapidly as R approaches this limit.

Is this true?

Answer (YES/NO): NO